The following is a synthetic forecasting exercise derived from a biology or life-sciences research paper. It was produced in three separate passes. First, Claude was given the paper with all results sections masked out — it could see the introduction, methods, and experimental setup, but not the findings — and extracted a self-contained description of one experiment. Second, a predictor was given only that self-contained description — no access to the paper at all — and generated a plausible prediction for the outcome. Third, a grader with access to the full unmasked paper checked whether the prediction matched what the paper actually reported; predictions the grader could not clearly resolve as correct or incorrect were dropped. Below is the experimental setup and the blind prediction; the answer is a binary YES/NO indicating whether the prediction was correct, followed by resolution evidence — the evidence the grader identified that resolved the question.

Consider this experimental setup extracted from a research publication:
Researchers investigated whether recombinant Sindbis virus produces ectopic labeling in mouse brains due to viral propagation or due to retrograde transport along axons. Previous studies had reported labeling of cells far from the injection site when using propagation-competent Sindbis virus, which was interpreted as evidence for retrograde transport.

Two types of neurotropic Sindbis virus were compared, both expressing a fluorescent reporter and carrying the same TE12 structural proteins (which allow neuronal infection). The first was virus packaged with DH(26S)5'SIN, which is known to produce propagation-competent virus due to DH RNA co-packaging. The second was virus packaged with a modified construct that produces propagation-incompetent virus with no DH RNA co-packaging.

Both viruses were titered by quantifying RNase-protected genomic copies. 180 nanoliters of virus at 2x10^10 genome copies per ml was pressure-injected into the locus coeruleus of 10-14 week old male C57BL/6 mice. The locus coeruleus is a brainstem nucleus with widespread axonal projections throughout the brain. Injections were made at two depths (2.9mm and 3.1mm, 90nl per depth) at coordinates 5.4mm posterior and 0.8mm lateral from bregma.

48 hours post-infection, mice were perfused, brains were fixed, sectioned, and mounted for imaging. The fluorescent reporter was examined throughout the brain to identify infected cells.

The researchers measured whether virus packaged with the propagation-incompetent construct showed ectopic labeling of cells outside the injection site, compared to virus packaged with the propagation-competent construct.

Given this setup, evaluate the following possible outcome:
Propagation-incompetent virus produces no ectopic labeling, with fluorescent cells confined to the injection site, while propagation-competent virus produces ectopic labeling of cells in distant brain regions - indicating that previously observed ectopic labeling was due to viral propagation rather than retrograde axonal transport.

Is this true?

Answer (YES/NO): YES